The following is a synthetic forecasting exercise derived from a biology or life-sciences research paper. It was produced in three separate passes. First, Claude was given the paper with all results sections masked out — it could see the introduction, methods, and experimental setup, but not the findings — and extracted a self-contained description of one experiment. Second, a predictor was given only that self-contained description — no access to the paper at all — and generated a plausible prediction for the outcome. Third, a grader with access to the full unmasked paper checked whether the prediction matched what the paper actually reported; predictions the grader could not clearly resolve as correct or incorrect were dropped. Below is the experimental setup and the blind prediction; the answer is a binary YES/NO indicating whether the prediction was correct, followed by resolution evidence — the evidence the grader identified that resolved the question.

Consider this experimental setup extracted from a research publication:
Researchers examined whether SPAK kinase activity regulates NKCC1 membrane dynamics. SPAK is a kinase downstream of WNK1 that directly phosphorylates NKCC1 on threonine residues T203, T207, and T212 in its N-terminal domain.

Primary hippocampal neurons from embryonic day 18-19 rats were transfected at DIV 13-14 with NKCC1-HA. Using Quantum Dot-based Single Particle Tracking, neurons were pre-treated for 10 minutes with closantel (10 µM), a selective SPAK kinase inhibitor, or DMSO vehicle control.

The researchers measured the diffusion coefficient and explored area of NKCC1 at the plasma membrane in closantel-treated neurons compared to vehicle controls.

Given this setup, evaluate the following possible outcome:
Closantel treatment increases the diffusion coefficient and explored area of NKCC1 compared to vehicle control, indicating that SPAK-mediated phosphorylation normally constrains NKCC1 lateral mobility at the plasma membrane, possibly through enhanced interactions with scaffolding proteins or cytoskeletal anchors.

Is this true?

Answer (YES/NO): NO